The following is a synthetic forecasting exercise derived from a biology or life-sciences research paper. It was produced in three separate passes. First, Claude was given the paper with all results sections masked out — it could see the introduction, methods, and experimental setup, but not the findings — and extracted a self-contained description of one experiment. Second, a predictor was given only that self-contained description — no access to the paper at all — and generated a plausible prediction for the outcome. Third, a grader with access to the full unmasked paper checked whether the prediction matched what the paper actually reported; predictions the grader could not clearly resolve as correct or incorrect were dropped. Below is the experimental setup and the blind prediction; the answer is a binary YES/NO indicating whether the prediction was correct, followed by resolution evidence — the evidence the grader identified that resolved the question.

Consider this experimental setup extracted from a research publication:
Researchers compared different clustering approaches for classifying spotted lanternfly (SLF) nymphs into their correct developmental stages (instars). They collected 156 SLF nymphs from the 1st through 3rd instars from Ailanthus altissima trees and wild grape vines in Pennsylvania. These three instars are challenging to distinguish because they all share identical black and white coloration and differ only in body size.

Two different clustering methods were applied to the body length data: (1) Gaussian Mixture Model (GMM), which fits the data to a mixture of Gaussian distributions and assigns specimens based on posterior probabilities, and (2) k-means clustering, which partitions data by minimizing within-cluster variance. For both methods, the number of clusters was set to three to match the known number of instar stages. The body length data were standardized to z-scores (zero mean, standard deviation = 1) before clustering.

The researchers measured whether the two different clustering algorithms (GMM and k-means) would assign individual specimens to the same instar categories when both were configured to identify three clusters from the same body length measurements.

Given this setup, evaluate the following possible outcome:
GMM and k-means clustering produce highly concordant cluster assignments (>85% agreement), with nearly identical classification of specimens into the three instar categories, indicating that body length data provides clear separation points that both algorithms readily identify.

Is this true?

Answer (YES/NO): YES